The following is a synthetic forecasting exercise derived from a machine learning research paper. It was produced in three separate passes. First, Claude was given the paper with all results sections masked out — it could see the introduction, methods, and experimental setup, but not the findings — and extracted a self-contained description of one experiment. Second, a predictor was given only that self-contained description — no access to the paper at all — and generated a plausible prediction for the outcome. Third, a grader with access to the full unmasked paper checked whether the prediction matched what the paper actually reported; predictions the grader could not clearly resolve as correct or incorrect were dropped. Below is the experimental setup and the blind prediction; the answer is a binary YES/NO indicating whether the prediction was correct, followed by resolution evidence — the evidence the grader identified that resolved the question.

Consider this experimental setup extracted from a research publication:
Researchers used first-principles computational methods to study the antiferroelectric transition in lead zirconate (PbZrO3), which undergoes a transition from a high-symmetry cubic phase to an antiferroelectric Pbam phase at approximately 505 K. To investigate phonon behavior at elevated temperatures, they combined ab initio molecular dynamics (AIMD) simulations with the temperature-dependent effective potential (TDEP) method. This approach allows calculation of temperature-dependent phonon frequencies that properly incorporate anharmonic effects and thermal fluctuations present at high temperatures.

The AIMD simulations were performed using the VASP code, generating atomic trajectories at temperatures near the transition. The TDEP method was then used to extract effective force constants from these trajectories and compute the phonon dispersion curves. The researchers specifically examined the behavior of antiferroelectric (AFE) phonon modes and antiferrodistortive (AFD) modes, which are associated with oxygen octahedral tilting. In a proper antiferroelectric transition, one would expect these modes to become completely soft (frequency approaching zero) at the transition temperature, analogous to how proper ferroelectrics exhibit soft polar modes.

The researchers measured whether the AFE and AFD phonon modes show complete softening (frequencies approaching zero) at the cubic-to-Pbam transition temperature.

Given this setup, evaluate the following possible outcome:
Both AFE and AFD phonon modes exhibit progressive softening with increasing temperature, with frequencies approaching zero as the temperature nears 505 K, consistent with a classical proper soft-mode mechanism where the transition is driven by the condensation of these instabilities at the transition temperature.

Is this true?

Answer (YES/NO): NO